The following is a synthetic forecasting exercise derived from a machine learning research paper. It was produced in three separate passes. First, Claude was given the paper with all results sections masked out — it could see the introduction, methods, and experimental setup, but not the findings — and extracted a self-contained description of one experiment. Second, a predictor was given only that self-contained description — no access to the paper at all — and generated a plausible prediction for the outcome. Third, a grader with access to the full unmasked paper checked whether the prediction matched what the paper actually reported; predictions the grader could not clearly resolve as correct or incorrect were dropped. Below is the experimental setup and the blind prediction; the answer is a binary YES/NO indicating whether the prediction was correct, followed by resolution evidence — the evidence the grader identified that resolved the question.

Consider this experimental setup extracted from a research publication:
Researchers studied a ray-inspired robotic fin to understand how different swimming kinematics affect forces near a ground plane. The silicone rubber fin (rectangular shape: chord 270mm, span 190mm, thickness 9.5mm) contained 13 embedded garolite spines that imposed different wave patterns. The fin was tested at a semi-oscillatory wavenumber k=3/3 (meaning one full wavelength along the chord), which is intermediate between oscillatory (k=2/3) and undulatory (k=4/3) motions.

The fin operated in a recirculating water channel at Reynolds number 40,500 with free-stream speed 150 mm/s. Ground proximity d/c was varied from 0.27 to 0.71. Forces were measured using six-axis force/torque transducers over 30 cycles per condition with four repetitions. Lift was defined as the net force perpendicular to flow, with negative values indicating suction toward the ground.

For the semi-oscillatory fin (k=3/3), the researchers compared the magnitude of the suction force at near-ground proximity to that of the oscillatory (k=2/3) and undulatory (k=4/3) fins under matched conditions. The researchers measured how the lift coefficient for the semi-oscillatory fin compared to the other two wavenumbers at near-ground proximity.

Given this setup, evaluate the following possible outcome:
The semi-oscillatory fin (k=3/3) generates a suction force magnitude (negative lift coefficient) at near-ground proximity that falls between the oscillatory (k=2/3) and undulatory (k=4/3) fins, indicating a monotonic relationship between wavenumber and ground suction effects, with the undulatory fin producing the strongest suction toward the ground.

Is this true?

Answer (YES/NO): NO